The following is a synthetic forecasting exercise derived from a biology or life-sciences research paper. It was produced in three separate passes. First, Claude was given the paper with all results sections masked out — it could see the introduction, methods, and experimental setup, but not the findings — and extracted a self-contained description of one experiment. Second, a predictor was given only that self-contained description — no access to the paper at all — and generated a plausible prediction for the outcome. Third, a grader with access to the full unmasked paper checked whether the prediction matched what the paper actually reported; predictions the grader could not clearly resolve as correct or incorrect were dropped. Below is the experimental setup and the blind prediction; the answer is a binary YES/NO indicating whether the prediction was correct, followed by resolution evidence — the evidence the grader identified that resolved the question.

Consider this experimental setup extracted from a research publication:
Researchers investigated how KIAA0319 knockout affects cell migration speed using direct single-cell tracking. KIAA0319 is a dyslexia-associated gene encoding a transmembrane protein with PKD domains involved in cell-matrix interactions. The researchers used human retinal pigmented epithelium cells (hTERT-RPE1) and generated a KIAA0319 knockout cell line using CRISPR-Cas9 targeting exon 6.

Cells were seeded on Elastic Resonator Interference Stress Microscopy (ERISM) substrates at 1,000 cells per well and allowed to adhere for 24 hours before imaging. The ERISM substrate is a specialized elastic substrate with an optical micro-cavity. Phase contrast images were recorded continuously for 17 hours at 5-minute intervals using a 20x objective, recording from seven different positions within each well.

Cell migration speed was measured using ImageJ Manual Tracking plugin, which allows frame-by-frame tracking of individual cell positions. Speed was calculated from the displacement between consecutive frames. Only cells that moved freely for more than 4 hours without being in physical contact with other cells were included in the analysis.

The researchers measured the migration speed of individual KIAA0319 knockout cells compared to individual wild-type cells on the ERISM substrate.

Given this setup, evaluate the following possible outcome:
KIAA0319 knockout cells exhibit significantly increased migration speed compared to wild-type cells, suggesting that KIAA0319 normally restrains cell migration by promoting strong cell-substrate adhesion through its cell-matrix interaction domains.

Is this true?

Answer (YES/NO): YES